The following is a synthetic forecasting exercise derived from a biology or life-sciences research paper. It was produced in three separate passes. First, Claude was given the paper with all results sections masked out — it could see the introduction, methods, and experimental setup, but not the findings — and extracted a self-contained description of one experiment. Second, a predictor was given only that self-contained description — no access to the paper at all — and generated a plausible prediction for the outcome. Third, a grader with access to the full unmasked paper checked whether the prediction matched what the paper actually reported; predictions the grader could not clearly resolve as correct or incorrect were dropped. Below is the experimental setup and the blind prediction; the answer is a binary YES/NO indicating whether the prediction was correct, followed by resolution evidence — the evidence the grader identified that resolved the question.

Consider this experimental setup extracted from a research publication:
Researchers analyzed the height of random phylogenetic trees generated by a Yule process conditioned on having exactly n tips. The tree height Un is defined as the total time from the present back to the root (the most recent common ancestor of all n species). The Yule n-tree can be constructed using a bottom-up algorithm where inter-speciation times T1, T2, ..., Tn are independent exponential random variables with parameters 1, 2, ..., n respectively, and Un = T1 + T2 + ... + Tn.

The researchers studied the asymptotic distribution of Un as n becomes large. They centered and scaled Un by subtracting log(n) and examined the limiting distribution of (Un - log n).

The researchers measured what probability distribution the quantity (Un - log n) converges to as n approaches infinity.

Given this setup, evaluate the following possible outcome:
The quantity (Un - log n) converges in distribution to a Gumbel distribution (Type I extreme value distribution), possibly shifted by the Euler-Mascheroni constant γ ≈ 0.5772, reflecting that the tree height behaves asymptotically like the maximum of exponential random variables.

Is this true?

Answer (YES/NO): YES